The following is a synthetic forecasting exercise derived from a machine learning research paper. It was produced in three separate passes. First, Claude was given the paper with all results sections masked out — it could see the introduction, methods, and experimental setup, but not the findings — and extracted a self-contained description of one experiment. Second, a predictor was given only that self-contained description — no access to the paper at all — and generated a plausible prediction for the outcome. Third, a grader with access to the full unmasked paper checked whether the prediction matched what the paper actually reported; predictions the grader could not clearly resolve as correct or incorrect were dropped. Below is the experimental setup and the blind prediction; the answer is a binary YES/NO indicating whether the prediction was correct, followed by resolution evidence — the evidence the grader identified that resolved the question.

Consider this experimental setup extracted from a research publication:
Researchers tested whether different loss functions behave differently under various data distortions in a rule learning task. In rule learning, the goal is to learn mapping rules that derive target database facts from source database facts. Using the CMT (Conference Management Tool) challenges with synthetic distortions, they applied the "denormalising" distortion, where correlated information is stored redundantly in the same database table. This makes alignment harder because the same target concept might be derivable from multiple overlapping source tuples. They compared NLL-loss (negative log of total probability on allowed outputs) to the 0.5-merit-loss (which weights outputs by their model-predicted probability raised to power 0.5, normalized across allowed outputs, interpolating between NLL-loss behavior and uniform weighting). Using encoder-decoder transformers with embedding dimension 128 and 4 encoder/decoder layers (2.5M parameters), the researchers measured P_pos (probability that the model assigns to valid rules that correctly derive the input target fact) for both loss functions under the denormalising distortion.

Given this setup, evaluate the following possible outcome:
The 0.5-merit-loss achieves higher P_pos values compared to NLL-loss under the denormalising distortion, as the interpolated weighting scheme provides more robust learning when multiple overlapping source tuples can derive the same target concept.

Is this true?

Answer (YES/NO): YES